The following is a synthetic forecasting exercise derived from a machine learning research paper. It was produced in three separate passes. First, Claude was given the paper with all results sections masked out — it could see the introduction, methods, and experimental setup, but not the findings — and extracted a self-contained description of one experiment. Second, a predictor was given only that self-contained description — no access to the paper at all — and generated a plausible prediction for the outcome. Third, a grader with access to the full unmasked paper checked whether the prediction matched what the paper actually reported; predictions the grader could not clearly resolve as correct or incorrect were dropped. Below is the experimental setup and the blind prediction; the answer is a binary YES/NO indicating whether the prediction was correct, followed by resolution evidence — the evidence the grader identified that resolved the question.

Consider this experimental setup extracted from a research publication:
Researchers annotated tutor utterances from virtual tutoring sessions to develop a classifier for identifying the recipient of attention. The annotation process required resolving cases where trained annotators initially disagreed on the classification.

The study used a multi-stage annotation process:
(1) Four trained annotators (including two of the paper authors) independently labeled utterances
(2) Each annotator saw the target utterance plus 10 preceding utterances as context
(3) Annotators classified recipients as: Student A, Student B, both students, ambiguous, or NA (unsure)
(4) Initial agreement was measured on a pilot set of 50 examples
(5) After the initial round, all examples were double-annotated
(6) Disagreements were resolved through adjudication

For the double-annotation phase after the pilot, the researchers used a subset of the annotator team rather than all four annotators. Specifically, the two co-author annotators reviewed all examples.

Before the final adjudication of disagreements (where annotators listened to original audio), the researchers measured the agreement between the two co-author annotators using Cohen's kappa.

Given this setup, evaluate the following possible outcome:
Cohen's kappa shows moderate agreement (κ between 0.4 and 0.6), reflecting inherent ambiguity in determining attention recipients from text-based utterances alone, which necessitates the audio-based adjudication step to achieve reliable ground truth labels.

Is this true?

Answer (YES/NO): NO